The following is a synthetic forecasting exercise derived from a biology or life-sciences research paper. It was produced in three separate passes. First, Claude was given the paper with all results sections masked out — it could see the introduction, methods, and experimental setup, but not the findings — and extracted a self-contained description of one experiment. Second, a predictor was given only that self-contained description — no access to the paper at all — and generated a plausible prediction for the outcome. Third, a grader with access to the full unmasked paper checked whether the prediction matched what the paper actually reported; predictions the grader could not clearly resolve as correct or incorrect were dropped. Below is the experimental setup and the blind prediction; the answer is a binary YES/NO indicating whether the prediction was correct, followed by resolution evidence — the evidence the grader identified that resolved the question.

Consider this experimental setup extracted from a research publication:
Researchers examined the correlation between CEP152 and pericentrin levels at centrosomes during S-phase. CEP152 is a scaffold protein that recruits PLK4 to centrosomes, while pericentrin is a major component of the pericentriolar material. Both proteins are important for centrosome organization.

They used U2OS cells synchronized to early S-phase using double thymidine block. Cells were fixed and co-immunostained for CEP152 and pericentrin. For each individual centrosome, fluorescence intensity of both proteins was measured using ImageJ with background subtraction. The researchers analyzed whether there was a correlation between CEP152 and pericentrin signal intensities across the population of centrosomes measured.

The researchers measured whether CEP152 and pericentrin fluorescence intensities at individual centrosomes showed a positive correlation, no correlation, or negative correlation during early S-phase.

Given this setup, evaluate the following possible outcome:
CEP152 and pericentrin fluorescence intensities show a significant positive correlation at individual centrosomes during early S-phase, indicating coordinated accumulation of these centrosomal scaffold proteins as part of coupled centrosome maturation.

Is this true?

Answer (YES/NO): YES